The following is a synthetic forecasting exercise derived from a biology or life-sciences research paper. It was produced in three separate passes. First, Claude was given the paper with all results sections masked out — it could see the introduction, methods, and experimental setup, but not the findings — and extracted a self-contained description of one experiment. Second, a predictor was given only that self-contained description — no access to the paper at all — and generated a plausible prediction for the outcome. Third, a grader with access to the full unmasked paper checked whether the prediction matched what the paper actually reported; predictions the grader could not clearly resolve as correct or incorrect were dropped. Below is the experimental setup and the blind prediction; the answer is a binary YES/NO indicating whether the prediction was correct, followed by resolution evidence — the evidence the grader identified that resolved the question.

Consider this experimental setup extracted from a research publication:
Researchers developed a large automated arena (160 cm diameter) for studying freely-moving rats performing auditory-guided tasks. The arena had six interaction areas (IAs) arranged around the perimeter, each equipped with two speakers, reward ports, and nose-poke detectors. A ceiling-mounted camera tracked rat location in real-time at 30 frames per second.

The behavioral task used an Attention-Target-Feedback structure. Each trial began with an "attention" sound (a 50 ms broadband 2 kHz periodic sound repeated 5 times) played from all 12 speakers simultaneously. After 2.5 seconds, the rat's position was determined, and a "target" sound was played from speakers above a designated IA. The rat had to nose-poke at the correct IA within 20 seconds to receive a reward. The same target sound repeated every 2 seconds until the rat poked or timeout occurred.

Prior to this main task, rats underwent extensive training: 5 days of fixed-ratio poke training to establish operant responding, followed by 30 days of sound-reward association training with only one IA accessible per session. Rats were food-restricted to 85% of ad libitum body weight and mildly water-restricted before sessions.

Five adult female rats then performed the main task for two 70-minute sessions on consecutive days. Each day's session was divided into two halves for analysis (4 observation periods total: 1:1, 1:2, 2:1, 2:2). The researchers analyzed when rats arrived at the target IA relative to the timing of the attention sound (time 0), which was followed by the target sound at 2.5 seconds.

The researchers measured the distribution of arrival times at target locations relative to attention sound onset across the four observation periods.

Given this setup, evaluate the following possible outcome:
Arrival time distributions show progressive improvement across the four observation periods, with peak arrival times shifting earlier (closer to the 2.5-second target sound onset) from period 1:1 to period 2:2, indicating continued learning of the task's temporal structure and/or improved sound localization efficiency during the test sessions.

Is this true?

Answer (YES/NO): NO